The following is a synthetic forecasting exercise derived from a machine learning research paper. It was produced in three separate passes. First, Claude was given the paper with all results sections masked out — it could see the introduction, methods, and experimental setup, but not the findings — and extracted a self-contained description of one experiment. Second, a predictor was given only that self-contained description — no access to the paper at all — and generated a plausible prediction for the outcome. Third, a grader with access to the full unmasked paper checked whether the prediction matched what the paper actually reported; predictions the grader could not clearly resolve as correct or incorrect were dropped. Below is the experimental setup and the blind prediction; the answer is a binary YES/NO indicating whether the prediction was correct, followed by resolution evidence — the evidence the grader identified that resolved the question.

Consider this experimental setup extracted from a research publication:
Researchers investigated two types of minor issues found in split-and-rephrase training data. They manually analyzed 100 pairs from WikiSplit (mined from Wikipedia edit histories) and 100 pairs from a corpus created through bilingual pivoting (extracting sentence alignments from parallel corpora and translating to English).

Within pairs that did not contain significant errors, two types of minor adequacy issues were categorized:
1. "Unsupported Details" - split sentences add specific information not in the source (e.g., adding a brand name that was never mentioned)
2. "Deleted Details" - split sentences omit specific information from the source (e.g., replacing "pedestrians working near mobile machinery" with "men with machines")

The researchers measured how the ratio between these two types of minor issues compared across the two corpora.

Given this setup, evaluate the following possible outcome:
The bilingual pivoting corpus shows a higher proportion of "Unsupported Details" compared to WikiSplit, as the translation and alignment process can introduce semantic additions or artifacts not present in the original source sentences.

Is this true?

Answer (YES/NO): NO